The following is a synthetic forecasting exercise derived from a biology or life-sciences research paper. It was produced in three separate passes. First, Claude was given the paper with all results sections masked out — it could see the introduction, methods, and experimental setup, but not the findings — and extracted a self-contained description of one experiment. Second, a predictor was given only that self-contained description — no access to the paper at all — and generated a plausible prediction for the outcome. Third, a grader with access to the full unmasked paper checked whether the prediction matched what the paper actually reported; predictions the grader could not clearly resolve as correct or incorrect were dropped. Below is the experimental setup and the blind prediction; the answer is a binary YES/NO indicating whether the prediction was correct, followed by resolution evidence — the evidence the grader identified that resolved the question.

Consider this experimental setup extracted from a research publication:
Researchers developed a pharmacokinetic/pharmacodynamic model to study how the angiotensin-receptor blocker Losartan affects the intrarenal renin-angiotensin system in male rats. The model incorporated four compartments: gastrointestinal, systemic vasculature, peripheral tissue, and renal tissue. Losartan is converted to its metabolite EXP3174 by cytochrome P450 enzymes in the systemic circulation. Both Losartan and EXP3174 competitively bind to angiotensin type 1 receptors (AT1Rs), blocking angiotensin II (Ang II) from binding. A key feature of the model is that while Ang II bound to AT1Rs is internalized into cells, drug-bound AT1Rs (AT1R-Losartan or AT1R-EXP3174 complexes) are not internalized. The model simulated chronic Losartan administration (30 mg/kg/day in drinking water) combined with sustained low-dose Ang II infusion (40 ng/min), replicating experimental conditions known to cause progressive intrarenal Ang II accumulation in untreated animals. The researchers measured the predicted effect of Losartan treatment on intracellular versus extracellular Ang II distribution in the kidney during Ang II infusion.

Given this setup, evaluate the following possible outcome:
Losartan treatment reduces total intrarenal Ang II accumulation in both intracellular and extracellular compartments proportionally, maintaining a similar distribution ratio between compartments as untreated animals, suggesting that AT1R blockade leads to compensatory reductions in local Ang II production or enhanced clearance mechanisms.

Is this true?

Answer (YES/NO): NO